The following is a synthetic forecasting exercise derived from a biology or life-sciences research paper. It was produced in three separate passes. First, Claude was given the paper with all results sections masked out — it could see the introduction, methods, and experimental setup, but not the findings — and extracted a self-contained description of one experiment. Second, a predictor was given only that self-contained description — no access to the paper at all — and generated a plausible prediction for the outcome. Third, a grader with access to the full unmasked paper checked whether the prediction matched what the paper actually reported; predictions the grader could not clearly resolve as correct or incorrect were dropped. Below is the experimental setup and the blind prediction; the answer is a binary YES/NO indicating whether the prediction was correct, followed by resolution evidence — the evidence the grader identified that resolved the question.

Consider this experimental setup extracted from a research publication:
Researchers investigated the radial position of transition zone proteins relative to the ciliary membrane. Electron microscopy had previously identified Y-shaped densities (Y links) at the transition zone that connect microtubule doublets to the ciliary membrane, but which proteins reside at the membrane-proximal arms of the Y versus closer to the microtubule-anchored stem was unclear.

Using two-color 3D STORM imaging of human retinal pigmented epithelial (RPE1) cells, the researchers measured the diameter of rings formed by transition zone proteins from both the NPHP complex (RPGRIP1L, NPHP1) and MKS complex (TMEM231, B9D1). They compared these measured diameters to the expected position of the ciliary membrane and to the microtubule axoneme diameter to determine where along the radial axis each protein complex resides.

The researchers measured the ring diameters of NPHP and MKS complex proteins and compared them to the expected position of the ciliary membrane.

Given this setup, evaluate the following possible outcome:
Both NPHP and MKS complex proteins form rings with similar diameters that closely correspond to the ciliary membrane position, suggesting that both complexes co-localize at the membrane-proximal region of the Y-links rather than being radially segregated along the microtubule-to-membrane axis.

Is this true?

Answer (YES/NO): NO